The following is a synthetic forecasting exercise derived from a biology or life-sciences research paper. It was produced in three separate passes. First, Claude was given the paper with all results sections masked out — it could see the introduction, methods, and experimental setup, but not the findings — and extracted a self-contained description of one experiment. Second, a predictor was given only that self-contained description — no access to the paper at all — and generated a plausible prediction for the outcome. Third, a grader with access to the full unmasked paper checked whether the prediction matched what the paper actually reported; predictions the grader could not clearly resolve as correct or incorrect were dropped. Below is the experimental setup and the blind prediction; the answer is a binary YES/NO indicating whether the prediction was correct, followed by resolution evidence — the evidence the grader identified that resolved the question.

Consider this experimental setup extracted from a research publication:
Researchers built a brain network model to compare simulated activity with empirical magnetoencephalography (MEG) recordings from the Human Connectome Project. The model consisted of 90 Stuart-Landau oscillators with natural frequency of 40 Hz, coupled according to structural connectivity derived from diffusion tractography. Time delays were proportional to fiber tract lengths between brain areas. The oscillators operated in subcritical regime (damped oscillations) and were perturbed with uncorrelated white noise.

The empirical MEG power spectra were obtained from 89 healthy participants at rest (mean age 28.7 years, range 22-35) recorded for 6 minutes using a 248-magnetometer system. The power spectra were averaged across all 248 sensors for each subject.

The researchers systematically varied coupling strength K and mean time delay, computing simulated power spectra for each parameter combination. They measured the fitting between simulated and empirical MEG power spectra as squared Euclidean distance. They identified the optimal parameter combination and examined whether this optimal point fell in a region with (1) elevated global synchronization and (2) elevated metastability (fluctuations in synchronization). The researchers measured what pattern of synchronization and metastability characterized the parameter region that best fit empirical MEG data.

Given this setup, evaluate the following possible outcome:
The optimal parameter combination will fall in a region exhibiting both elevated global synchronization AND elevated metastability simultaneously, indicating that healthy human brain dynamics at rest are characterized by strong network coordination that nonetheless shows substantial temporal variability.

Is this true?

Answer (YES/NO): NO